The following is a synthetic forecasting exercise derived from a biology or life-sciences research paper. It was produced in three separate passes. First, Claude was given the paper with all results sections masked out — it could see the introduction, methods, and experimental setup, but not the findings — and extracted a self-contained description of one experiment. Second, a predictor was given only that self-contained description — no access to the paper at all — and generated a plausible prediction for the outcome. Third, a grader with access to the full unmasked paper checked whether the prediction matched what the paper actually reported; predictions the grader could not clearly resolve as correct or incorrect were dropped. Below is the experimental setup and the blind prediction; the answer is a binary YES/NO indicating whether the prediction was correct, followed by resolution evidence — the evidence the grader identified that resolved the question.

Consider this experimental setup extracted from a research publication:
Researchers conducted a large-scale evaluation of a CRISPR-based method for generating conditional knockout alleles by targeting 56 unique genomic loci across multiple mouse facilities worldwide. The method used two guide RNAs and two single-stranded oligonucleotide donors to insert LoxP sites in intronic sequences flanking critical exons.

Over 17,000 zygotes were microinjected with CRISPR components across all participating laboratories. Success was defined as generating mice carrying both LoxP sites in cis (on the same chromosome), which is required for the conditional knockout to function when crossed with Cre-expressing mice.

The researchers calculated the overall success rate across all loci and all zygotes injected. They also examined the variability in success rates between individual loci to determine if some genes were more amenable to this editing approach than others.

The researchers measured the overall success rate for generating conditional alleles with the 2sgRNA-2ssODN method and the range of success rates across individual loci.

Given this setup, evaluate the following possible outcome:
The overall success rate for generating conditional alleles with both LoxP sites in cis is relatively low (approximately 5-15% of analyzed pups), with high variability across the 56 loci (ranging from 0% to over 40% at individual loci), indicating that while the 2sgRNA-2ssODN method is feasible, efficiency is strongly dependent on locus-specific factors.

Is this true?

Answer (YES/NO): NO